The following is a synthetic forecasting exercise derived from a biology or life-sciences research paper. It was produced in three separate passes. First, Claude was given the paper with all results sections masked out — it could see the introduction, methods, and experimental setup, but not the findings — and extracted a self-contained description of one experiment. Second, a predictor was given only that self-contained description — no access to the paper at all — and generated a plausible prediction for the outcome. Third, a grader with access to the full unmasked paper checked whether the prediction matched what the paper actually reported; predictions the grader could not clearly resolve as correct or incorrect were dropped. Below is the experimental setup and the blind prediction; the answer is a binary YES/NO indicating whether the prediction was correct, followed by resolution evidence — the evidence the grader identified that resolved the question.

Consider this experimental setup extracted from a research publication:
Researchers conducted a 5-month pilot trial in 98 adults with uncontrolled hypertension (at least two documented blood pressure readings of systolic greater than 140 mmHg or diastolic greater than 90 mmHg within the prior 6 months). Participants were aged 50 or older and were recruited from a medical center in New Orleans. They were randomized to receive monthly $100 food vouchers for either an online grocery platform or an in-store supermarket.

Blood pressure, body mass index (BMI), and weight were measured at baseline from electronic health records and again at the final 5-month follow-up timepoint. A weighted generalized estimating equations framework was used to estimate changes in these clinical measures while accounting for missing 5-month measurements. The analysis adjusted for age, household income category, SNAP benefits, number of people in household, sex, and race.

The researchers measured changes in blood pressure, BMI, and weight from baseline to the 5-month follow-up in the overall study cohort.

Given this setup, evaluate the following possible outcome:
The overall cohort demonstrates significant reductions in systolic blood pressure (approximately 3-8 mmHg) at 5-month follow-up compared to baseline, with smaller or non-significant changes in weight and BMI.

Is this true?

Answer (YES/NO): NO